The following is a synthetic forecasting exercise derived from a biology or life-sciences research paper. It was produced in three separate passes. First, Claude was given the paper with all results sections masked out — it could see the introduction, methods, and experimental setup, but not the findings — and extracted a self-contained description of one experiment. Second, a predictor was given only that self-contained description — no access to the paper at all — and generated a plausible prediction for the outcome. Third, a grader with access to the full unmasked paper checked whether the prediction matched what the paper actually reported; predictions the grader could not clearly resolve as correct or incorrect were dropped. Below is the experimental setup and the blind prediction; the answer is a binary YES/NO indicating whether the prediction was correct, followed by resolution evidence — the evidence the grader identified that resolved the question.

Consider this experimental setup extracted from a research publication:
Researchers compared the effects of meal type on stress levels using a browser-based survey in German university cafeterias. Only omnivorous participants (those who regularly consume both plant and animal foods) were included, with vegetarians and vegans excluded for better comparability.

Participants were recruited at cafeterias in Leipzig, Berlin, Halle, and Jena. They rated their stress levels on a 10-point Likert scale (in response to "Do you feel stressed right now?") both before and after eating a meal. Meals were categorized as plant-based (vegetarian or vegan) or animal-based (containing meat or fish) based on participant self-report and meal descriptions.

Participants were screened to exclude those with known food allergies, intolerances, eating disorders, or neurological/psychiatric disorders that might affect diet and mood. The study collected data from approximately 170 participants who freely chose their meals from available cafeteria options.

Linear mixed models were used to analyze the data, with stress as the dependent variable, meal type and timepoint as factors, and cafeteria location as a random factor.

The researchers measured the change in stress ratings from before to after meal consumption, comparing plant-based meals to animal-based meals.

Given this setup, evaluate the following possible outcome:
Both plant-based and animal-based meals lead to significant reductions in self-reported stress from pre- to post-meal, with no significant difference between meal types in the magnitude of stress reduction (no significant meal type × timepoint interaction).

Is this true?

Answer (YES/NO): NO